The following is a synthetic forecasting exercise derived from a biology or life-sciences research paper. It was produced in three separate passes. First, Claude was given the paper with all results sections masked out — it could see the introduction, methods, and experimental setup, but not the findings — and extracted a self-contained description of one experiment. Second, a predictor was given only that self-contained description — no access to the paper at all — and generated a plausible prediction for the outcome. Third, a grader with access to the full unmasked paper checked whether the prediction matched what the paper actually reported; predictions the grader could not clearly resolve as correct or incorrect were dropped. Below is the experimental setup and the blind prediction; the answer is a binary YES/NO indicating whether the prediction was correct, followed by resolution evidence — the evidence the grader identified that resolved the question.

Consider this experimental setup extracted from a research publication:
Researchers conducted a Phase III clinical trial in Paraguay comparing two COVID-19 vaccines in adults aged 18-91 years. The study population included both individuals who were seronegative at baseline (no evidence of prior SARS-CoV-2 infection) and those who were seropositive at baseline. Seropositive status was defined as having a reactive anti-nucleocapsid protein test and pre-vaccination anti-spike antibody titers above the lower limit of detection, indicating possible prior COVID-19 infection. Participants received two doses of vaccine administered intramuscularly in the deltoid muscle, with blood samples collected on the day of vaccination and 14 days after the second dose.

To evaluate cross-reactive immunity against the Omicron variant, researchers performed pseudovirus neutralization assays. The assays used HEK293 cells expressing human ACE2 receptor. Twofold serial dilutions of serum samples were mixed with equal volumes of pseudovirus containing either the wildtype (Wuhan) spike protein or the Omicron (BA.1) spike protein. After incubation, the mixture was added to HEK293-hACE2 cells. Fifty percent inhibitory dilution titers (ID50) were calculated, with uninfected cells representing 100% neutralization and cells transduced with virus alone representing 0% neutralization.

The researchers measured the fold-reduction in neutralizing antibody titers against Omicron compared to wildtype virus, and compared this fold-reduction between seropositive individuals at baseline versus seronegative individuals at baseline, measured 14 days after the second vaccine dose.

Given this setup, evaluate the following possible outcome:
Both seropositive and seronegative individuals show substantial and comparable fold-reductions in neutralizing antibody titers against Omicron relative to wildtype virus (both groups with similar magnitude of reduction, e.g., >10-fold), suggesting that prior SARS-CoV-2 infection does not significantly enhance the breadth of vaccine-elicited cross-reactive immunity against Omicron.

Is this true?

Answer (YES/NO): NO